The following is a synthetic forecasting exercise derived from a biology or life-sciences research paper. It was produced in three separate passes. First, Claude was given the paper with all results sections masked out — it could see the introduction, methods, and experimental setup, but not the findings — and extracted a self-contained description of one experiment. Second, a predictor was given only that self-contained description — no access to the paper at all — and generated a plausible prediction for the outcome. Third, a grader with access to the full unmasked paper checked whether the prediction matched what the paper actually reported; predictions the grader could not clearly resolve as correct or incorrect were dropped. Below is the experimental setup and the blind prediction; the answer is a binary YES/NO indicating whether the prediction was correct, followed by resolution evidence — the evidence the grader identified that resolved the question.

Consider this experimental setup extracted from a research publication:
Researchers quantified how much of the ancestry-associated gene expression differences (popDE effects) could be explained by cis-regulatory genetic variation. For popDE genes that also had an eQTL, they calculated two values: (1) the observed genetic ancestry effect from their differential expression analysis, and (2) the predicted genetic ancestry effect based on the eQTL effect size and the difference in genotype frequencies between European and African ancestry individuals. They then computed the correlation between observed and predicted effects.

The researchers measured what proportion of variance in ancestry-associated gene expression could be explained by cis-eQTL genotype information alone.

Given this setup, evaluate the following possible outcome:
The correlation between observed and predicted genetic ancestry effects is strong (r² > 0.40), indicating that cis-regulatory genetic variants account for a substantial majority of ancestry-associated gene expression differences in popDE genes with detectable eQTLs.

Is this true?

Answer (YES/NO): YES